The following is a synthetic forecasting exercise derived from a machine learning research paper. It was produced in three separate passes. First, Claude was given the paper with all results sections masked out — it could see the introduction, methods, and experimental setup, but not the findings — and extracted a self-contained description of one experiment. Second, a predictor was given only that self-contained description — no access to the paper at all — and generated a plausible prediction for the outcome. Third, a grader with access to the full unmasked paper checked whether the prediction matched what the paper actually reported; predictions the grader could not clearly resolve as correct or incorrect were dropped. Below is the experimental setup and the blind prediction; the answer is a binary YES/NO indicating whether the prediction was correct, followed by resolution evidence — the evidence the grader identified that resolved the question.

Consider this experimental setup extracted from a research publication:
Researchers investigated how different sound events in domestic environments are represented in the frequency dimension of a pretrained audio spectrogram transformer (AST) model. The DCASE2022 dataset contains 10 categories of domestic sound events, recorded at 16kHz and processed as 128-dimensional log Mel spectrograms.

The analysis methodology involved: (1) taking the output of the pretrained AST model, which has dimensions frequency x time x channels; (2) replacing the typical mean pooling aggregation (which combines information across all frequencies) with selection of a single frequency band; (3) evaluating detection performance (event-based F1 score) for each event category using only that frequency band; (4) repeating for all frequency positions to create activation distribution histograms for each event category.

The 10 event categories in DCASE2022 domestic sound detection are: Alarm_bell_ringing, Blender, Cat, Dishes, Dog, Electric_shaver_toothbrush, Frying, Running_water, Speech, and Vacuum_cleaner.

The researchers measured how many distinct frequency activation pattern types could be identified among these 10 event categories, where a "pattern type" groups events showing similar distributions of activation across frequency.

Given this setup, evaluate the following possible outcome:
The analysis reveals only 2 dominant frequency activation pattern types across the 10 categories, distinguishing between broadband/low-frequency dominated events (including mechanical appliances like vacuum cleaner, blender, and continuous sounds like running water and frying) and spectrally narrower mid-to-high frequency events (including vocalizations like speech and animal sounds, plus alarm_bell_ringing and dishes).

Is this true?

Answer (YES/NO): NO